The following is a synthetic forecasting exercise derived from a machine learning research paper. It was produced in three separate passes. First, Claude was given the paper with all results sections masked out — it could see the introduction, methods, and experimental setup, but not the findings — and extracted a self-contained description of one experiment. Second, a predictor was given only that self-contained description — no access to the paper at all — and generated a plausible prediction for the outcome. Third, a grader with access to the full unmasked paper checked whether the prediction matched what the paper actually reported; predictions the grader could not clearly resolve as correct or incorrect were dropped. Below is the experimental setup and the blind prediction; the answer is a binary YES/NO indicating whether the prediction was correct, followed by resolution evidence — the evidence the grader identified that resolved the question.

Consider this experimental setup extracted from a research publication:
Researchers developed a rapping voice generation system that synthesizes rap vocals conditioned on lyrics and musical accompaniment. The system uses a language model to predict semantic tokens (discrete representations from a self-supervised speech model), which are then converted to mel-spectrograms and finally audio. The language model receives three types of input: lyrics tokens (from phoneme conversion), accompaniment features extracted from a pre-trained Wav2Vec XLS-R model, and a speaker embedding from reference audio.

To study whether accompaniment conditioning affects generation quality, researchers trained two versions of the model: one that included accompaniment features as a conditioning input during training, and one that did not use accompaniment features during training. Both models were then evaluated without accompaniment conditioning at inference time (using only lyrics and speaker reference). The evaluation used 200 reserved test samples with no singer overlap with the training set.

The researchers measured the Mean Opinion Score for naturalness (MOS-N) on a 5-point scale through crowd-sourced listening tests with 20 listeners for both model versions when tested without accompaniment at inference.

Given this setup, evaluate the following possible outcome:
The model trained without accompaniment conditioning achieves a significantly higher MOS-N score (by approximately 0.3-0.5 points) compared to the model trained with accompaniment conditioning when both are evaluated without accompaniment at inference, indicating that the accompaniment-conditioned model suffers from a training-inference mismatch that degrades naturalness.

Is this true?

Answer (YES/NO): NO